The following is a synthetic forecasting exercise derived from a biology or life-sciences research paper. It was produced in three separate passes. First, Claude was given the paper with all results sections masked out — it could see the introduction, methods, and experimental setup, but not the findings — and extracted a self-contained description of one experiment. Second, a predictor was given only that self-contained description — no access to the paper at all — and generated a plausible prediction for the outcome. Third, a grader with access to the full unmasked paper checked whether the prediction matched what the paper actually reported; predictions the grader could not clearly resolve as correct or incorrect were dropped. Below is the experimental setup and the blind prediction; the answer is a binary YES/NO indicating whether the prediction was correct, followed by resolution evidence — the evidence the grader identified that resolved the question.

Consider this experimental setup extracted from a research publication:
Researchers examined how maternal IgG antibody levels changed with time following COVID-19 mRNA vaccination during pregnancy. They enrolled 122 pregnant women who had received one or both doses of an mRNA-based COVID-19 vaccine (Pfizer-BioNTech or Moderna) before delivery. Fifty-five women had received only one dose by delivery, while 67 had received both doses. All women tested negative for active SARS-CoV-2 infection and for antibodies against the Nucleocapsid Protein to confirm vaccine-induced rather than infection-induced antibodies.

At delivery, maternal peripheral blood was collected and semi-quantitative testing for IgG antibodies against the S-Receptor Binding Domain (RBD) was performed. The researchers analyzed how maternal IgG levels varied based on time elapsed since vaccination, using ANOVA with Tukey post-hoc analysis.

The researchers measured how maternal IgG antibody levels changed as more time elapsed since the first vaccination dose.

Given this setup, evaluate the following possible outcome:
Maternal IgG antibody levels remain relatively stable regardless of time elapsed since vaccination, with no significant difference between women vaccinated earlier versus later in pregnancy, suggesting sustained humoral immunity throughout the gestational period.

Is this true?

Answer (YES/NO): NO